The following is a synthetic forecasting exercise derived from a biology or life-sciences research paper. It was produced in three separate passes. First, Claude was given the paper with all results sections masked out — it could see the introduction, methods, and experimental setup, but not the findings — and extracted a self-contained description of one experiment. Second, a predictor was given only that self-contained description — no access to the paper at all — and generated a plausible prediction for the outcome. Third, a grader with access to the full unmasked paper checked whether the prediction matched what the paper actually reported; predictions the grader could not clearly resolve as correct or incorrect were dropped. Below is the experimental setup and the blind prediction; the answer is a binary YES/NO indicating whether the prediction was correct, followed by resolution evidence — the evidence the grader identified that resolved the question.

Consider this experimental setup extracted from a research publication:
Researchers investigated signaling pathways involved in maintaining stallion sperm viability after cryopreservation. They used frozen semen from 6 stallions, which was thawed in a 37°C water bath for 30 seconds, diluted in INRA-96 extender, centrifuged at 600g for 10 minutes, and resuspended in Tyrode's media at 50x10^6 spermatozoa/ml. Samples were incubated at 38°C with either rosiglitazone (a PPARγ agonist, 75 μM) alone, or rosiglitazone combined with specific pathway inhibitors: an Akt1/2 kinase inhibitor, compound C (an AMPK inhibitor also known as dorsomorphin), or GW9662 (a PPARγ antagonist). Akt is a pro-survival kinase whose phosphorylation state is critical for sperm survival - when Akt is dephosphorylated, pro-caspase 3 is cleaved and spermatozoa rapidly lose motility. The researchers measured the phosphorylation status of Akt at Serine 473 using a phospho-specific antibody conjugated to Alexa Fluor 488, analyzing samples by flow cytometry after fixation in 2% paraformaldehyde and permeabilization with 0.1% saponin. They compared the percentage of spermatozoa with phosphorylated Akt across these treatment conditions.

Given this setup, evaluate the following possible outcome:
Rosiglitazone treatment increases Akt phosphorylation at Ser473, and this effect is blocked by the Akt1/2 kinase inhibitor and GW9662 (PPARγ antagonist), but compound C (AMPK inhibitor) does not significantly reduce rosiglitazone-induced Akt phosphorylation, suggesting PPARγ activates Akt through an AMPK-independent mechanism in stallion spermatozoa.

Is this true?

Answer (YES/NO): NO